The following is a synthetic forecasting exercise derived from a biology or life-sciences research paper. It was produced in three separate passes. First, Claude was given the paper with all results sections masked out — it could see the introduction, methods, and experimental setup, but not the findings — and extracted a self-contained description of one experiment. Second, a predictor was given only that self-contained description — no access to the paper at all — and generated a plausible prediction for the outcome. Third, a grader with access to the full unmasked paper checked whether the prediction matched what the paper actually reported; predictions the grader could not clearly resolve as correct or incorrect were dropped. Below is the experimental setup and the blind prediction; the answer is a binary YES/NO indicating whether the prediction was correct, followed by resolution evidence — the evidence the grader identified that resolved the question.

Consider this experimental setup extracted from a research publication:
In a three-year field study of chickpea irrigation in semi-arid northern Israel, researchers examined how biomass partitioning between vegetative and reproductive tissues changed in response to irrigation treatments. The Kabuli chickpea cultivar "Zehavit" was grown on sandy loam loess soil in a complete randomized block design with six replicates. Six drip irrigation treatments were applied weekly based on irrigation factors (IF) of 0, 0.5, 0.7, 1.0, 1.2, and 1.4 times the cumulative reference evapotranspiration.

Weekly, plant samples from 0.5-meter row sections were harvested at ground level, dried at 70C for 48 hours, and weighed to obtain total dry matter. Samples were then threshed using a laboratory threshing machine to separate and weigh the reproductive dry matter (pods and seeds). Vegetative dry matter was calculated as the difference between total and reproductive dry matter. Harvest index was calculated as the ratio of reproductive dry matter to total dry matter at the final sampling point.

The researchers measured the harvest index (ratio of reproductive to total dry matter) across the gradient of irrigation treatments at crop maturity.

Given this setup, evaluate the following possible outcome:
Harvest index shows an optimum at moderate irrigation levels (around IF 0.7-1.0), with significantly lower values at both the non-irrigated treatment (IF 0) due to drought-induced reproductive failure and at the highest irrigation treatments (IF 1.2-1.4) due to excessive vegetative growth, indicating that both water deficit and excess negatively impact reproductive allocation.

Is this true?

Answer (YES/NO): NO